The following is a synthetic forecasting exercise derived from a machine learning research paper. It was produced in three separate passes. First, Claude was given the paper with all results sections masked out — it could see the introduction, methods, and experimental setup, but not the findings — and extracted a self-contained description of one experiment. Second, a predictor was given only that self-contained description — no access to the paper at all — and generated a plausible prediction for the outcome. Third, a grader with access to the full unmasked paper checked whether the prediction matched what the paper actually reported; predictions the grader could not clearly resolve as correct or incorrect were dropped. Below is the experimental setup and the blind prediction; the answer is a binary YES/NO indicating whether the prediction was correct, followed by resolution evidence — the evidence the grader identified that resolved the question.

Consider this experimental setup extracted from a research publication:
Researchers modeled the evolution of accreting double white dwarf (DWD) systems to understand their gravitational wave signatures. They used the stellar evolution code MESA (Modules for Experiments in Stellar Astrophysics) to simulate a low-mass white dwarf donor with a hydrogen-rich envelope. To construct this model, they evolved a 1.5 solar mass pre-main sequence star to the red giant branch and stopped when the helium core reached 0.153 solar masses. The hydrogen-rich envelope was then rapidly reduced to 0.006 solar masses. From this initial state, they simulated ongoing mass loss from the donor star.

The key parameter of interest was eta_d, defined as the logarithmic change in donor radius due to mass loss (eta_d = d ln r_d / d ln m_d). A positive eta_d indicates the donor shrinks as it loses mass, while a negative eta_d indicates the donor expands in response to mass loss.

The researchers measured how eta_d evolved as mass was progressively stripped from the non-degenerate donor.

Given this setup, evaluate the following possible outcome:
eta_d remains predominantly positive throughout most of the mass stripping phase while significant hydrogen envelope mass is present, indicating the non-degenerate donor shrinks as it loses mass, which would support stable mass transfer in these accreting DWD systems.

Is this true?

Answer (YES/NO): NO